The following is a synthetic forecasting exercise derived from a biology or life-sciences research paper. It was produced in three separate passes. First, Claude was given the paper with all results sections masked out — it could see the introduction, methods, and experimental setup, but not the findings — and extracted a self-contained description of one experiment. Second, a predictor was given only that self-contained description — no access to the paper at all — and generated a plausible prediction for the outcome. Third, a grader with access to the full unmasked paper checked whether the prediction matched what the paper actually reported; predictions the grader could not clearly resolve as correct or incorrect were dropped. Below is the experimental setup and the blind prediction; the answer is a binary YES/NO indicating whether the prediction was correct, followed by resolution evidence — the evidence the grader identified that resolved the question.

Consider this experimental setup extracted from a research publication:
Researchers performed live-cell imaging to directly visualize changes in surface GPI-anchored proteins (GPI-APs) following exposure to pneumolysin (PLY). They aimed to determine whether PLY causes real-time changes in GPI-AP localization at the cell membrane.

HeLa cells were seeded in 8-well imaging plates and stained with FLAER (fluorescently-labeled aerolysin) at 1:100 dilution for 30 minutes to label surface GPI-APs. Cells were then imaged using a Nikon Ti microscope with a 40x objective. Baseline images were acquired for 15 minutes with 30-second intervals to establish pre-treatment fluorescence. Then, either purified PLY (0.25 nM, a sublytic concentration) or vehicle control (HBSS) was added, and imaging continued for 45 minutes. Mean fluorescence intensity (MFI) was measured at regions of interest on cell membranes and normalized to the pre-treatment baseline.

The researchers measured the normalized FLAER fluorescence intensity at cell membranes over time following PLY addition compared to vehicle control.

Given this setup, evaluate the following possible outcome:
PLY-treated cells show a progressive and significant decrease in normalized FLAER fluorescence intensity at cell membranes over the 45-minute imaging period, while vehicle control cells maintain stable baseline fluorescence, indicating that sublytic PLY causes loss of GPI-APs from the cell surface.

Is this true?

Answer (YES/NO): NO